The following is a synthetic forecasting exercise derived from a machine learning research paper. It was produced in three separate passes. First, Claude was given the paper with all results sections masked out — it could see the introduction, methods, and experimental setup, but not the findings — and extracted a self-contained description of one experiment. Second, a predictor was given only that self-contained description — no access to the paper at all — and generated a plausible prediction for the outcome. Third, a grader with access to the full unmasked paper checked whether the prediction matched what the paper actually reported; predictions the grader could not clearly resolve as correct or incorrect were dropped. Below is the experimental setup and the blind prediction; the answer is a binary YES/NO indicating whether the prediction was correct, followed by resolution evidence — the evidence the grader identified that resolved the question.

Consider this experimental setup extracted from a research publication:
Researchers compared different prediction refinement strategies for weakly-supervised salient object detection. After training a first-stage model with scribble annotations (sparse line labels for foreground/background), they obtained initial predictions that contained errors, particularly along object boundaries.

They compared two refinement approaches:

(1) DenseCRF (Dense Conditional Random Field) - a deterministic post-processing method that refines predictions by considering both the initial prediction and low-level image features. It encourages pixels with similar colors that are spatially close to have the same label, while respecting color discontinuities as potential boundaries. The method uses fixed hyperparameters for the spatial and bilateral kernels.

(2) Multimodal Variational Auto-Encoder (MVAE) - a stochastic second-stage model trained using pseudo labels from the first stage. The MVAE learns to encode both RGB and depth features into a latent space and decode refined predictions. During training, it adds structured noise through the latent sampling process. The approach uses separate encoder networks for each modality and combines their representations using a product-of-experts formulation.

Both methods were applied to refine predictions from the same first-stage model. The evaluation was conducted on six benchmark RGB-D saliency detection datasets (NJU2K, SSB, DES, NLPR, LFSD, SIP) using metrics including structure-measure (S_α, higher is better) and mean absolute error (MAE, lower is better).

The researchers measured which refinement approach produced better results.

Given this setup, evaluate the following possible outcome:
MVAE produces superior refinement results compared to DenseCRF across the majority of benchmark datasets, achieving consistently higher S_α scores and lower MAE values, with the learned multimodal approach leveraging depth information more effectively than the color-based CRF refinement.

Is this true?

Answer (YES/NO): NO